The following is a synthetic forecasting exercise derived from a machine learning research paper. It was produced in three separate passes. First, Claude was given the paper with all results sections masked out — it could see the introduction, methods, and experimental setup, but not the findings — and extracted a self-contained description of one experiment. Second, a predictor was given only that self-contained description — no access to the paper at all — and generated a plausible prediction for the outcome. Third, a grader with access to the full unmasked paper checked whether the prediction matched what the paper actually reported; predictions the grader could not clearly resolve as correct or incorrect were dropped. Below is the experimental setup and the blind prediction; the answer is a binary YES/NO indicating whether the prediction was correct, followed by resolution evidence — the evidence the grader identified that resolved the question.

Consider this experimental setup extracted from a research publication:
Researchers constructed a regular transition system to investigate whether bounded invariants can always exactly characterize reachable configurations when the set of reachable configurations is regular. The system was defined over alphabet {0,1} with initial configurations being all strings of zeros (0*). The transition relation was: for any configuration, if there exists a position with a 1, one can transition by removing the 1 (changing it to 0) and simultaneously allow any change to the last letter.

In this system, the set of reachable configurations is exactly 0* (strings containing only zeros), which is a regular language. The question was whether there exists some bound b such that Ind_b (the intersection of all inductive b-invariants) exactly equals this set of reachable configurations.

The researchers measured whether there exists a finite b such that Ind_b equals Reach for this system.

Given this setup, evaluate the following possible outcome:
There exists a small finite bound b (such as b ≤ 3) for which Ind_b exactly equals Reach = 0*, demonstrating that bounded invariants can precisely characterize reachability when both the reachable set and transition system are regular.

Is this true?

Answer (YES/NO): NO